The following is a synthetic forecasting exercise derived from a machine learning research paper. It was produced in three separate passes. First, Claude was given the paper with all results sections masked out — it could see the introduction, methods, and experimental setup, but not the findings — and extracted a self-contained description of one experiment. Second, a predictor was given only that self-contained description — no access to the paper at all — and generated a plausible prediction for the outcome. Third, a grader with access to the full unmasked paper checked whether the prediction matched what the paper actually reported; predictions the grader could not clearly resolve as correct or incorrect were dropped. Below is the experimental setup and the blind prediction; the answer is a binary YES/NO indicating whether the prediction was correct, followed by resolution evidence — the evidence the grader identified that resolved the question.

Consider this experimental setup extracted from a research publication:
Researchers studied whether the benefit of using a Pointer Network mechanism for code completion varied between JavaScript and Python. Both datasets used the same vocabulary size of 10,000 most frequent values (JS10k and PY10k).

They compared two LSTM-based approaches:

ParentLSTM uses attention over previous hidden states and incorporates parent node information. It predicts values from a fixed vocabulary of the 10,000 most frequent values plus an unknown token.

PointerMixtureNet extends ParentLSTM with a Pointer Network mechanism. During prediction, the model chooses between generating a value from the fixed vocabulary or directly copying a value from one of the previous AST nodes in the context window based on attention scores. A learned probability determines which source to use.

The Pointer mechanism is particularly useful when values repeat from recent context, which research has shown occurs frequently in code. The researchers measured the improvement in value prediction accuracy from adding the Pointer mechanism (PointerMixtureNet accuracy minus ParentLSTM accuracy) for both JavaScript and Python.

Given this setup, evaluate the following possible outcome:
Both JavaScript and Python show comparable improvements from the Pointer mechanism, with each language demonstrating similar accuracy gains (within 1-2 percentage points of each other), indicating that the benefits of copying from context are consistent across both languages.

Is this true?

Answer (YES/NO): YES